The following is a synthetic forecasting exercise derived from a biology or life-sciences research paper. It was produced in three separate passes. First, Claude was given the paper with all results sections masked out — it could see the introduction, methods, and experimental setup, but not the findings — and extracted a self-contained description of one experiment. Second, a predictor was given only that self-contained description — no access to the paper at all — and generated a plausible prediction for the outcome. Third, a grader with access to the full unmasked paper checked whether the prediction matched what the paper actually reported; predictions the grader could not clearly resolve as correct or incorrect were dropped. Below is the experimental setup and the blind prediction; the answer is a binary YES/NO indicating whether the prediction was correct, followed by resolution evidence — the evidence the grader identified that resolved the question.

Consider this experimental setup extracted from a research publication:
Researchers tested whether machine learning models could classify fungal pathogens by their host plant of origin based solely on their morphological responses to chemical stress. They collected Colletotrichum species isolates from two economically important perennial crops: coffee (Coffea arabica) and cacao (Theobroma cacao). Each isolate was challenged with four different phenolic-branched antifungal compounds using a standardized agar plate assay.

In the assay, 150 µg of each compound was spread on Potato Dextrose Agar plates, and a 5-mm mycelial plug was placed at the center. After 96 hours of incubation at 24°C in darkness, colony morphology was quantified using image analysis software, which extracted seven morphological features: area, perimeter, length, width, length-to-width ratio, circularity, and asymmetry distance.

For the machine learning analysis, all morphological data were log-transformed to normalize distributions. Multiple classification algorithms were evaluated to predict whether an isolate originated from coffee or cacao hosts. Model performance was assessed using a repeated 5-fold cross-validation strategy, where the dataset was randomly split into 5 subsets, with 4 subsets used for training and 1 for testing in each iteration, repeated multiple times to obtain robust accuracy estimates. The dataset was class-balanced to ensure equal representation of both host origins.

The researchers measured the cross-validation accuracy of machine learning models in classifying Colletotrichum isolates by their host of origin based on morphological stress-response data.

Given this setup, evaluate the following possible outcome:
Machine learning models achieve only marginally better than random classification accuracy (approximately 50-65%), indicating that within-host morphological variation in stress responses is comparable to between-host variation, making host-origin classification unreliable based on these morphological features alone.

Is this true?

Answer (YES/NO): NO